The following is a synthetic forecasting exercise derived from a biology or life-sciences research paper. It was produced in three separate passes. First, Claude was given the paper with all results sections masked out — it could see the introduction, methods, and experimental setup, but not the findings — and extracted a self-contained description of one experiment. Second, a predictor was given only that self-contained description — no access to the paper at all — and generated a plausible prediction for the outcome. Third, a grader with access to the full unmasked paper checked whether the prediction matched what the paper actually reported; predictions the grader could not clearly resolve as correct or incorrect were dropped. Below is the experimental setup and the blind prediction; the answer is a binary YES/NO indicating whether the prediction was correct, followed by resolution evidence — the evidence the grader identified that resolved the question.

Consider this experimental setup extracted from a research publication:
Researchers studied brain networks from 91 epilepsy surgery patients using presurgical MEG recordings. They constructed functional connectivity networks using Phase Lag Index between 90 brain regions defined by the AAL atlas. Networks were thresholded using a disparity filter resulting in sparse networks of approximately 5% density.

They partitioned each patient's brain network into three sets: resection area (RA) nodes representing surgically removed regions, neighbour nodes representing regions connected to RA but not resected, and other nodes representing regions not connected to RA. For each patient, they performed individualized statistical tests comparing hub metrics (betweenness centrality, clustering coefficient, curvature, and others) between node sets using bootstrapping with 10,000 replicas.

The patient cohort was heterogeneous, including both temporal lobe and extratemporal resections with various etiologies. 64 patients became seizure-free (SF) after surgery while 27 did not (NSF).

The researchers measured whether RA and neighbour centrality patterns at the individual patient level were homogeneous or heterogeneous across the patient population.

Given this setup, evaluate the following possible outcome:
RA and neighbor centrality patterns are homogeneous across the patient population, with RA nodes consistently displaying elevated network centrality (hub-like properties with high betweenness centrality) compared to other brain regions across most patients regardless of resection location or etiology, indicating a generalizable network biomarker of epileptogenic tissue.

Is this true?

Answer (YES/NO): NO